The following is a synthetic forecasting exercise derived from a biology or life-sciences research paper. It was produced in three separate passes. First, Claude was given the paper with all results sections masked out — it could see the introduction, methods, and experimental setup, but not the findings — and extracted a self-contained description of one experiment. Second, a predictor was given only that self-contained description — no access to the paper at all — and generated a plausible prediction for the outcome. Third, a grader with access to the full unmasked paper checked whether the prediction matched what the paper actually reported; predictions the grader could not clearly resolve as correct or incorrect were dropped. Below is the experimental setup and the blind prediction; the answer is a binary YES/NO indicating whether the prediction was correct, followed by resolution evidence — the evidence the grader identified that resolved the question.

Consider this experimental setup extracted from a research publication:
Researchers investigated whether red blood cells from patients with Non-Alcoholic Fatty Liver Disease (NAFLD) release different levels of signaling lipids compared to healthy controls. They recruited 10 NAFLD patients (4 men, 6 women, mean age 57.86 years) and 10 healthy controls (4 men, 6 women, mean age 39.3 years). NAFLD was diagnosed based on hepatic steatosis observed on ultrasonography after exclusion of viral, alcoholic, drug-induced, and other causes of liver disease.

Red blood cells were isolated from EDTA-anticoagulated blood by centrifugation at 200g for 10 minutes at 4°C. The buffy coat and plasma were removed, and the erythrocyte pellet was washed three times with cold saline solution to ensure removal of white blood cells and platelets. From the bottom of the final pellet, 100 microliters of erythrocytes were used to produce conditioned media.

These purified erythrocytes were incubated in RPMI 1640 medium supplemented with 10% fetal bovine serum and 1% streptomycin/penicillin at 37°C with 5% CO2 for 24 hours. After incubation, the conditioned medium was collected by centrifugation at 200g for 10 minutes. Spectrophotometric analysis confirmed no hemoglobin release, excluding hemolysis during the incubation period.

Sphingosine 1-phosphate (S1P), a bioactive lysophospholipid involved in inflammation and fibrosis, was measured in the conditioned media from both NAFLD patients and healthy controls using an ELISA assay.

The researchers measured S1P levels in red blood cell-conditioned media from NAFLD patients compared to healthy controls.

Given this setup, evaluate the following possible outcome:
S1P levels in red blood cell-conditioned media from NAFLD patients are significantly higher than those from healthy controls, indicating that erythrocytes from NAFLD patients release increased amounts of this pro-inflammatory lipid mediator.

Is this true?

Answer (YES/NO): NO